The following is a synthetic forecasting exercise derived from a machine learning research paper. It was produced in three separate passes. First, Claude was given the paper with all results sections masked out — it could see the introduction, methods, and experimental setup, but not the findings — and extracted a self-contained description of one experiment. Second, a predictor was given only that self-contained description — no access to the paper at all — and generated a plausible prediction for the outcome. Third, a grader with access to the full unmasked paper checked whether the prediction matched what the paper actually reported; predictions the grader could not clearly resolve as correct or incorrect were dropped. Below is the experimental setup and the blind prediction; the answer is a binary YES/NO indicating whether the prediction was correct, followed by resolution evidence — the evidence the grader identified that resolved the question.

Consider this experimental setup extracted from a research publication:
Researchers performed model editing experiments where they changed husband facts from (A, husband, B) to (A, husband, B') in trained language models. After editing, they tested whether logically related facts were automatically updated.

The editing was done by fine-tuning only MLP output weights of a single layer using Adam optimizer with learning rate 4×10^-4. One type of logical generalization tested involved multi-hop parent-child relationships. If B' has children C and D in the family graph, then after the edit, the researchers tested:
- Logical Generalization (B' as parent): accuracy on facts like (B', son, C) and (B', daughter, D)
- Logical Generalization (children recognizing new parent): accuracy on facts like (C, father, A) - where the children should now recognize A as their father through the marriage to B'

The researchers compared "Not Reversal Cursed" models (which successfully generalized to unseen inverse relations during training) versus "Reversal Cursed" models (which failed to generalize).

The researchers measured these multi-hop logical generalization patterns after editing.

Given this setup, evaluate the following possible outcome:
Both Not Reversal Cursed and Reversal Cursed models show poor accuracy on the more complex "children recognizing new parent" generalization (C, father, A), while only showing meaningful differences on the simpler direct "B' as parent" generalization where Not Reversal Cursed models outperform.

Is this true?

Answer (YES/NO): NO